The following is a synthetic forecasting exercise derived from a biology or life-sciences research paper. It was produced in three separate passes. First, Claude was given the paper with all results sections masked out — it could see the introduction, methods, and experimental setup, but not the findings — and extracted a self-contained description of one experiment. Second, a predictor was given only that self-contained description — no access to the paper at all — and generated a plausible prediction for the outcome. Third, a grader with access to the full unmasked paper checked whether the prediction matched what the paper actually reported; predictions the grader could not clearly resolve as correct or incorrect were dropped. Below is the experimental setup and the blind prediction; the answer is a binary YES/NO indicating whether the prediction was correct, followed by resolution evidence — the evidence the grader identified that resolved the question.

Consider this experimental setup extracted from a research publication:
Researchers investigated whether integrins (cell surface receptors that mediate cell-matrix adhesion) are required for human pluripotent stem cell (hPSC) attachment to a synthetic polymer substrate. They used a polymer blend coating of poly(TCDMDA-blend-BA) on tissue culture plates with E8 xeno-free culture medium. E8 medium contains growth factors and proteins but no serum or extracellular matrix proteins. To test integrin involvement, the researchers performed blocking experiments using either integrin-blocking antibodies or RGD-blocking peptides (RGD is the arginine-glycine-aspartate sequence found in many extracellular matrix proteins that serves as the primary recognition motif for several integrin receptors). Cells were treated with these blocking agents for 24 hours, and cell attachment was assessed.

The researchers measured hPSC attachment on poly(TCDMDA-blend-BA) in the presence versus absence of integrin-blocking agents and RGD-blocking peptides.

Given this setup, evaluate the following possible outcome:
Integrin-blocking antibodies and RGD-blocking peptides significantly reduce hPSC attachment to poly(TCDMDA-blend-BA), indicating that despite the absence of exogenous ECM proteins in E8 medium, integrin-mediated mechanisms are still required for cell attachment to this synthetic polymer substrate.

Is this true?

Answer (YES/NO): YES